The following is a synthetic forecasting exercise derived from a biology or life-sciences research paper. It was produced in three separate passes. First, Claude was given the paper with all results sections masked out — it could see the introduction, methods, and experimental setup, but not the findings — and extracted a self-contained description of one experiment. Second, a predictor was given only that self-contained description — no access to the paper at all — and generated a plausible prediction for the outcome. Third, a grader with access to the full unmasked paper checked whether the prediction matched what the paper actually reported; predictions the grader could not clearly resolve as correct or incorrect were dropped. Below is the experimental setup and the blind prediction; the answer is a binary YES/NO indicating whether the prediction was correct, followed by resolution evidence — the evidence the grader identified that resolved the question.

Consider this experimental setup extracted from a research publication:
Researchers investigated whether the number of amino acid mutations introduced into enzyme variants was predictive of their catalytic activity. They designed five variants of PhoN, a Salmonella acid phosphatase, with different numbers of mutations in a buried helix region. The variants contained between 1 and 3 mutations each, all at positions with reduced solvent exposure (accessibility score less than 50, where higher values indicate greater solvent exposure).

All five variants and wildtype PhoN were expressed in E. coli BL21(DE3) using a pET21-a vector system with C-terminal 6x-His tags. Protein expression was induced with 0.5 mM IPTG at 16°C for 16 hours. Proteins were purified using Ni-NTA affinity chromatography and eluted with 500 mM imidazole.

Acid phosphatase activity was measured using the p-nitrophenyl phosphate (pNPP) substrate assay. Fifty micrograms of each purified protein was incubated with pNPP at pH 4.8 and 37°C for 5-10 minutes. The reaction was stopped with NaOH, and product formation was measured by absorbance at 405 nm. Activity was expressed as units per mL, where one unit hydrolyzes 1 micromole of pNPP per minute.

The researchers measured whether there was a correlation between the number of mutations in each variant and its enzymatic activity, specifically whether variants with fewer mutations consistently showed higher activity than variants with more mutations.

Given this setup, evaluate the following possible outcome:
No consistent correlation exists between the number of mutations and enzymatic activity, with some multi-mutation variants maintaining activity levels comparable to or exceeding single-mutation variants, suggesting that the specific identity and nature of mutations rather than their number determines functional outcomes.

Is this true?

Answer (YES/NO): YES